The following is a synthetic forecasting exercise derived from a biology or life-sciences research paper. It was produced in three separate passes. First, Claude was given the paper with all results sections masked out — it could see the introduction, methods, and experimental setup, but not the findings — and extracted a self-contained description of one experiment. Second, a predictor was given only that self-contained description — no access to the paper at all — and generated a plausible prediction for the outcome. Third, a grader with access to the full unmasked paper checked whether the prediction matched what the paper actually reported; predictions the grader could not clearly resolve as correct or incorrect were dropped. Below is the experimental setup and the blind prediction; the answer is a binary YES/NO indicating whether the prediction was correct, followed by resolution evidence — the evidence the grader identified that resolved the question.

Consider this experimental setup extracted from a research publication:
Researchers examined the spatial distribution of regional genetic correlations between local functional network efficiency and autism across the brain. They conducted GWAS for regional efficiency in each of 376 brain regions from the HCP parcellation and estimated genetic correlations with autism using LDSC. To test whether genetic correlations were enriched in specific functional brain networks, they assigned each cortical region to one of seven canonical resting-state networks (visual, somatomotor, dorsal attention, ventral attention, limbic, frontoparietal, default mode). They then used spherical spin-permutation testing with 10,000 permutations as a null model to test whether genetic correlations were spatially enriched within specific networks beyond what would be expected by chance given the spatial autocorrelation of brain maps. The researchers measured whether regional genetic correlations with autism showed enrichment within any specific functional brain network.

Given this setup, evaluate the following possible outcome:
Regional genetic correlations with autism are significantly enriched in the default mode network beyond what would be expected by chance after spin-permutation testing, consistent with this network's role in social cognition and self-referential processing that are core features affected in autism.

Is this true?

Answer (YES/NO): NO